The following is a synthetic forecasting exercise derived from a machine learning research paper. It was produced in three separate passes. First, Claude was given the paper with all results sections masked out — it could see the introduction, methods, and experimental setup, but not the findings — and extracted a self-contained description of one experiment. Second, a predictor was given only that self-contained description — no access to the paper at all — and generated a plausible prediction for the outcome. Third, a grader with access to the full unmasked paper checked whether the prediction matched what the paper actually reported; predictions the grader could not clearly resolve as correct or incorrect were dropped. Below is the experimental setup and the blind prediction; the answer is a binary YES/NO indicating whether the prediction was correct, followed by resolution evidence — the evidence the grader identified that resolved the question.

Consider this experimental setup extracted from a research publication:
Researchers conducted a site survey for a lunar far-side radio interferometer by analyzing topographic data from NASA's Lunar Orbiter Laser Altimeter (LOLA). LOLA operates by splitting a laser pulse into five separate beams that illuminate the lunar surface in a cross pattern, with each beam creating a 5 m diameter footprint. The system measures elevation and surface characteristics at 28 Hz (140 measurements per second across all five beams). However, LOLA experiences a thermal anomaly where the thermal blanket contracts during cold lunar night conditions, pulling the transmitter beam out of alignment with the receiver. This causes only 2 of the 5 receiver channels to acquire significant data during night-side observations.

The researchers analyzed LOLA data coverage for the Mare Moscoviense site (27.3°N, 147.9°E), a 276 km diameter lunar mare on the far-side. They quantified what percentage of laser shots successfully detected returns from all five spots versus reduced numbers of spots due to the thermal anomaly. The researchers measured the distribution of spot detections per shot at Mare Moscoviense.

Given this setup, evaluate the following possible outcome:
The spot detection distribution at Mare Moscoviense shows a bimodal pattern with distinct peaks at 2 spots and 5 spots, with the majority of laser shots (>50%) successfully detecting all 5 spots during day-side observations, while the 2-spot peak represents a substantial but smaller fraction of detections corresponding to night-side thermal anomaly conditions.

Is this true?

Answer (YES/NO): NO